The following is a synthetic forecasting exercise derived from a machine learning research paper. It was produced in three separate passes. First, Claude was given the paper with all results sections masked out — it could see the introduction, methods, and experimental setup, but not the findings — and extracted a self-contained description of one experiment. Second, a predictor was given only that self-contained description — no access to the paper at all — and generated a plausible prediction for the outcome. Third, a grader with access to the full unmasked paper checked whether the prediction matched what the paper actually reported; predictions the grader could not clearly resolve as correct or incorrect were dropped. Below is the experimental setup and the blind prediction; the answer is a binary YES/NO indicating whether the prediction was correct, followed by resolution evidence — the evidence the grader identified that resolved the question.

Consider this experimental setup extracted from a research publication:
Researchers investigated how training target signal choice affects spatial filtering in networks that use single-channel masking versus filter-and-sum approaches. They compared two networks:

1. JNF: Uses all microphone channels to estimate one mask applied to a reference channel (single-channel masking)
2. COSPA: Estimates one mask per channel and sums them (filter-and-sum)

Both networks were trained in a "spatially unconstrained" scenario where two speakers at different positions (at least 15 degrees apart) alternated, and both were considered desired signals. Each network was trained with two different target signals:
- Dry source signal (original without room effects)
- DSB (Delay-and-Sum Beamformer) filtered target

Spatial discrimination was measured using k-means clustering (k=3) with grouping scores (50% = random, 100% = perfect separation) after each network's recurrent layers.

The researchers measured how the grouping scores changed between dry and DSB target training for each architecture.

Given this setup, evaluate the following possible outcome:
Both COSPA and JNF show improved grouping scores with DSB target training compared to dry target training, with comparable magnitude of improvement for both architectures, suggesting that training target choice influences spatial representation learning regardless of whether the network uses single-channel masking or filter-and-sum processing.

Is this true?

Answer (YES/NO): YES